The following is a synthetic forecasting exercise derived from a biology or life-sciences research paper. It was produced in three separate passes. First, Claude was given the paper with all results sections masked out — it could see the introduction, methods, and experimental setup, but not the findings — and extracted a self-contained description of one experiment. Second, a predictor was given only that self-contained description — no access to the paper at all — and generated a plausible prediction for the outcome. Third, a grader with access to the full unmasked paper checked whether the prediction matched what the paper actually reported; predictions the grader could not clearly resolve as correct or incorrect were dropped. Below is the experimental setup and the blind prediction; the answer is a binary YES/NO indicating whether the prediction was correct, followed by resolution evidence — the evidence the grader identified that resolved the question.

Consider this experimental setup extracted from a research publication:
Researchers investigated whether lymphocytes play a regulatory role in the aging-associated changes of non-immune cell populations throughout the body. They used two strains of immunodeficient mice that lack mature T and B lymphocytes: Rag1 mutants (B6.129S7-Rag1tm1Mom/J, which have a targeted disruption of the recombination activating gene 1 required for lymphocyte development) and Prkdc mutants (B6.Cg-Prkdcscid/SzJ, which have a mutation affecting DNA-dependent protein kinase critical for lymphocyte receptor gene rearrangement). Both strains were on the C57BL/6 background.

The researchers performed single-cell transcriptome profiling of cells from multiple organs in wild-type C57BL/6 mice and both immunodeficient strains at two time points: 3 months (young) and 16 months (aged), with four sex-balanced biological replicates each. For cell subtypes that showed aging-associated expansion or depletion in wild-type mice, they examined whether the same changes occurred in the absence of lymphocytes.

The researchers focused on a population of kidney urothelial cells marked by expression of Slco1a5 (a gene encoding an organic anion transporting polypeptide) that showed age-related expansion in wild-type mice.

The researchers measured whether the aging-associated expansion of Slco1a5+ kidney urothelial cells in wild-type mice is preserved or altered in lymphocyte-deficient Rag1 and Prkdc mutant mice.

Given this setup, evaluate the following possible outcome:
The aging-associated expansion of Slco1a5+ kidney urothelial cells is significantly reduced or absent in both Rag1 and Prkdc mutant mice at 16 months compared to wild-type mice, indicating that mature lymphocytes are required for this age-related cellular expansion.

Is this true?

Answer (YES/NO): YES